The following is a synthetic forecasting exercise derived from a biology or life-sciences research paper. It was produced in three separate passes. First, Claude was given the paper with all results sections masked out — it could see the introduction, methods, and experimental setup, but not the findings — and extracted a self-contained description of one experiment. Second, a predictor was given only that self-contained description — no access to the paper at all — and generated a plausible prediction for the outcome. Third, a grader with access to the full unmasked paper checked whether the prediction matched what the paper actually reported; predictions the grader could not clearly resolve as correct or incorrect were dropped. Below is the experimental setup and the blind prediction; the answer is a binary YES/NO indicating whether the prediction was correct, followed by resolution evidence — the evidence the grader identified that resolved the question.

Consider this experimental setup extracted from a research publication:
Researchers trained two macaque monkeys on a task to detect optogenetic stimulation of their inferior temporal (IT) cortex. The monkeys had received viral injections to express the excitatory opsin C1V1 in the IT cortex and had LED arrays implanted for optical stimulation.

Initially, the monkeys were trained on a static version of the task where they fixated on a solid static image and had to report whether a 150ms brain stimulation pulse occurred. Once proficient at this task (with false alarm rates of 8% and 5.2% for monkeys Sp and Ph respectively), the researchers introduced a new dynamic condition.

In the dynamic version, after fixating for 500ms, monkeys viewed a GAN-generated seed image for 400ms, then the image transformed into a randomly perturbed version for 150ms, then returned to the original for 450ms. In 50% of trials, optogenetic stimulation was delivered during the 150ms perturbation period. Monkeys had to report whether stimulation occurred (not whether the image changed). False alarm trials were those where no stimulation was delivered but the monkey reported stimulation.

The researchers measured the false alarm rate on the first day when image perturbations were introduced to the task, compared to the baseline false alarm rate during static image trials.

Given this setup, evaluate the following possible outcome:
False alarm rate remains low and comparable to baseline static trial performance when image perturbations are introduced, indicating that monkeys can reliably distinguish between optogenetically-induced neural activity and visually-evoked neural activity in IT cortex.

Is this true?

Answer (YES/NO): NO